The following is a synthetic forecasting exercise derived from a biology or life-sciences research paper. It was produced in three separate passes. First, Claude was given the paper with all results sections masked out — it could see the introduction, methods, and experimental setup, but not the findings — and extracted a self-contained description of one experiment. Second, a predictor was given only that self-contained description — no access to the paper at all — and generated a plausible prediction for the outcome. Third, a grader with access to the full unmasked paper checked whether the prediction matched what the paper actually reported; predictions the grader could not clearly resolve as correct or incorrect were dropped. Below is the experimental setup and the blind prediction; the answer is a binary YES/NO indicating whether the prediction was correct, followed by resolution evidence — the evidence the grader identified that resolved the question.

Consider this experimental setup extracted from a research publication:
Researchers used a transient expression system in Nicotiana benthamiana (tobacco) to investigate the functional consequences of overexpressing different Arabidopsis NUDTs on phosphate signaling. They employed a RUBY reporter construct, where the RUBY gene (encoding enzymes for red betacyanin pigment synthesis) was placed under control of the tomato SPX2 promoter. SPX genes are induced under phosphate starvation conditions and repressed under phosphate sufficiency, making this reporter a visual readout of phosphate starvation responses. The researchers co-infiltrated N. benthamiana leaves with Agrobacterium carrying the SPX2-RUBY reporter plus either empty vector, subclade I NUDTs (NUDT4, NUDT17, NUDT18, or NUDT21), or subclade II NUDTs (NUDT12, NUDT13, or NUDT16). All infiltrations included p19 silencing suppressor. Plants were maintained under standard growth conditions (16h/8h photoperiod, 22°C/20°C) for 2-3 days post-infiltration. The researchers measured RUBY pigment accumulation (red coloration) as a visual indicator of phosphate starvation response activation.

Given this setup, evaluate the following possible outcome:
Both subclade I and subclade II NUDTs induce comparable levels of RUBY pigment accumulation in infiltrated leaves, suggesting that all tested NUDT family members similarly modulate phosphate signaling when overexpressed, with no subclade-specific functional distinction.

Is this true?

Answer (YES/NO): NO